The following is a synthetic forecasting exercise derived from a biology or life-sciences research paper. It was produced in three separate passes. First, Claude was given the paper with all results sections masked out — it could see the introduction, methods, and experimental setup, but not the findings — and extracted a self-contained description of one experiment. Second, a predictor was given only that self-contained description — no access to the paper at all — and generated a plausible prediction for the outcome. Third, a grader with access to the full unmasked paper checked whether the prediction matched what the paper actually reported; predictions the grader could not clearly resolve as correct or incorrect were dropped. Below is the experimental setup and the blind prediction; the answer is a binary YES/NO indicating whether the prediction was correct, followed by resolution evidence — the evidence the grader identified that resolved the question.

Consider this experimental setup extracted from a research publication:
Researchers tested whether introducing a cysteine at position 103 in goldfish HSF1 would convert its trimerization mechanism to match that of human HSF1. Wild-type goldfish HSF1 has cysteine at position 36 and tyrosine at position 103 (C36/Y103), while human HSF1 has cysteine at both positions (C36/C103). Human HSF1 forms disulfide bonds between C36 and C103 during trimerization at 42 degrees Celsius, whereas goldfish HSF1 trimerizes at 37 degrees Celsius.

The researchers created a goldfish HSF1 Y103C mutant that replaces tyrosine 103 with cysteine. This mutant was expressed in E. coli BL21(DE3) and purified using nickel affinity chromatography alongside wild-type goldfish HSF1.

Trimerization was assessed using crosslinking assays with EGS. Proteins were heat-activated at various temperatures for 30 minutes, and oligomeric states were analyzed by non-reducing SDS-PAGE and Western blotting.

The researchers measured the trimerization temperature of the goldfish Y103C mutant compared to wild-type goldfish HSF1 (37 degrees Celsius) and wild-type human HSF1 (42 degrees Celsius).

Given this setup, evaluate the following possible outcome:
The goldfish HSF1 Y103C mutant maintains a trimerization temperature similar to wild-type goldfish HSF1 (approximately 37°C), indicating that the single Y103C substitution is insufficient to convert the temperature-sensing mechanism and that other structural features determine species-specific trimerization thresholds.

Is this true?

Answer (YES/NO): NO